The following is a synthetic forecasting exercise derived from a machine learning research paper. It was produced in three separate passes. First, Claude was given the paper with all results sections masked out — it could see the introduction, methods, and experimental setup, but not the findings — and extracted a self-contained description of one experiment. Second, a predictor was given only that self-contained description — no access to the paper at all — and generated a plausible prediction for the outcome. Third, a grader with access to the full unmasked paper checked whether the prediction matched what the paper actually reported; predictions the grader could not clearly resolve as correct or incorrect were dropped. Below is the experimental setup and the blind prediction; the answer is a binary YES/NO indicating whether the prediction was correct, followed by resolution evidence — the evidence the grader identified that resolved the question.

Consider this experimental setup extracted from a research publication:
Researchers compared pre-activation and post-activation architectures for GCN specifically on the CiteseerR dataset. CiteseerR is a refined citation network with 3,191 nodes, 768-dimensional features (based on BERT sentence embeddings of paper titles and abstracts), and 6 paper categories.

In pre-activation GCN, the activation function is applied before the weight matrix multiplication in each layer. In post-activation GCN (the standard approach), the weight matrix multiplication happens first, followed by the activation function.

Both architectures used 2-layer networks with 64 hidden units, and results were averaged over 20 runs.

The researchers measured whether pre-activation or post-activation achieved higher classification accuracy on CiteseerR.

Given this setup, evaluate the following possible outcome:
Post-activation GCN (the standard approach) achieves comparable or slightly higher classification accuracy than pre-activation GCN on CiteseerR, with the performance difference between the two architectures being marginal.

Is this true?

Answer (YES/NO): YES